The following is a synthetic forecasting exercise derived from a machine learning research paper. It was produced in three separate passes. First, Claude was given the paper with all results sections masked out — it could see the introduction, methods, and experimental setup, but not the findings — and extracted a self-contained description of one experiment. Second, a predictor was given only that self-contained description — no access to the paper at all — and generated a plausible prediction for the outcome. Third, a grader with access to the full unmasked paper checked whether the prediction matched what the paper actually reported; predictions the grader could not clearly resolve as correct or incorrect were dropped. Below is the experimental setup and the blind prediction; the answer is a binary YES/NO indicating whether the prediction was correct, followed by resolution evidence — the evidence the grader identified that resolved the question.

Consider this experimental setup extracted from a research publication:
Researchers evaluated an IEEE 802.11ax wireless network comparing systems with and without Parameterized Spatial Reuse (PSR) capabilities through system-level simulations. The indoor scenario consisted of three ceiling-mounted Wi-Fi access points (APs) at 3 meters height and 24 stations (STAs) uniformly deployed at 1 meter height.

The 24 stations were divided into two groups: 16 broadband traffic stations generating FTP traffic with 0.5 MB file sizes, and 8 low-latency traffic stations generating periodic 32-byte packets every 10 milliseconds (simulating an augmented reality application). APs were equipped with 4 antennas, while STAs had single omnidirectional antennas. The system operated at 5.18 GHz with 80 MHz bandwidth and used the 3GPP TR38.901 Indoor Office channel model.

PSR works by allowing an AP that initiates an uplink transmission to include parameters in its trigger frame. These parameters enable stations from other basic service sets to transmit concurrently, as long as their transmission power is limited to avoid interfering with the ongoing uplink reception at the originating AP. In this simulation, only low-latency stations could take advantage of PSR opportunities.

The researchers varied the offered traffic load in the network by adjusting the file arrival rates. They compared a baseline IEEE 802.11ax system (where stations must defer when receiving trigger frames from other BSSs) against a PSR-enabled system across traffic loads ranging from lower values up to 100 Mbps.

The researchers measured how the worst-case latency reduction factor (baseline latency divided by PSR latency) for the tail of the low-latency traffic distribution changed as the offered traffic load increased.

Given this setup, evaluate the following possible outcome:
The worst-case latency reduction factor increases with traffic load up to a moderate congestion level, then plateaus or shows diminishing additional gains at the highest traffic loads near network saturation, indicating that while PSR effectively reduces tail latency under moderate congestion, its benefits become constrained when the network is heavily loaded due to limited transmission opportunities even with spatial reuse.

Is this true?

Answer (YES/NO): NO